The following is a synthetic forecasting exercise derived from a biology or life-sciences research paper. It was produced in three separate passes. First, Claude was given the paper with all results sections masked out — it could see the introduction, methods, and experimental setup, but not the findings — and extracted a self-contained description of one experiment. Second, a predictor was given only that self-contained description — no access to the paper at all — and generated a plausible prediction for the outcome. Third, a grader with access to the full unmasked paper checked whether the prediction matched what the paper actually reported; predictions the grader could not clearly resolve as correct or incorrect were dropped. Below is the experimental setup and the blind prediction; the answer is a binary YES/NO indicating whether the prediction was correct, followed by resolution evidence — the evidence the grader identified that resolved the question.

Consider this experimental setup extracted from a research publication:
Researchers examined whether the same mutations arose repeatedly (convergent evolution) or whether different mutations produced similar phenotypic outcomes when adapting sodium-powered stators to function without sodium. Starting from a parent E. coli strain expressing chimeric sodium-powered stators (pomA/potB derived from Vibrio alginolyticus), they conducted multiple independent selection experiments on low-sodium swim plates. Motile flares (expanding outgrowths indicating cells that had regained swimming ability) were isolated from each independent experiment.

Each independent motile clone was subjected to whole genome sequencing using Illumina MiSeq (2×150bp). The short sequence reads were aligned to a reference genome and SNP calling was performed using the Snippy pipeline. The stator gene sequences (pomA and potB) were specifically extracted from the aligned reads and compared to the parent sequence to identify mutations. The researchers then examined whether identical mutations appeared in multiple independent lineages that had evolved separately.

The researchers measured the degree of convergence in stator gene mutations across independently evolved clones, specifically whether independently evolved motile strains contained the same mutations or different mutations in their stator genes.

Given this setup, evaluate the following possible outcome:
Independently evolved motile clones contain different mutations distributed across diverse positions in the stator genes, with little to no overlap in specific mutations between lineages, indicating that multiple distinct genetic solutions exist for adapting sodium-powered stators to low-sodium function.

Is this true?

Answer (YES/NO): NO